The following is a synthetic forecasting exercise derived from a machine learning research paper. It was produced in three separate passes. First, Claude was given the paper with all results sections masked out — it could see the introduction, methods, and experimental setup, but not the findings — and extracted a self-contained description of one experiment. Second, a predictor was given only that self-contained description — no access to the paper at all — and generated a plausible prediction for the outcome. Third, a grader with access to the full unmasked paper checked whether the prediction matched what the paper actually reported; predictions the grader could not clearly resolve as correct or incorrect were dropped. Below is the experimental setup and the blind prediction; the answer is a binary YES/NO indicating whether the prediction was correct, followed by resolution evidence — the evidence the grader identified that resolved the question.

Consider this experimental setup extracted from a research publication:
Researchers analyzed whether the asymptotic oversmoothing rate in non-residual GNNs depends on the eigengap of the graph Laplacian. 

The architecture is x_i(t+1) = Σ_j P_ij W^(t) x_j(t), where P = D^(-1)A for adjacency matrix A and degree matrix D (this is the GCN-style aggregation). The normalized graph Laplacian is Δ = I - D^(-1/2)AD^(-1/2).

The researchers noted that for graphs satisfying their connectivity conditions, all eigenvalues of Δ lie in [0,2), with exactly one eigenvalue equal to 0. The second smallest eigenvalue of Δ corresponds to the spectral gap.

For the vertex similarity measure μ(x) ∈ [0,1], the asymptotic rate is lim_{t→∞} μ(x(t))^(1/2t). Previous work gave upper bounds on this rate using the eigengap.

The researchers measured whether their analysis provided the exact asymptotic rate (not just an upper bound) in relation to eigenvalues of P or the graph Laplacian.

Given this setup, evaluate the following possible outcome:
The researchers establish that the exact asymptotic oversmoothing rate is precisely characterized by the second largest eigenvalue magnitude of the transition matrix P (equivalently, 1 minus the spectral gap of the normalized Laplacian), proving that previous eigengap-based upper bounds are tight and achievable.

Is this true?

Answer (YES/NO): YES